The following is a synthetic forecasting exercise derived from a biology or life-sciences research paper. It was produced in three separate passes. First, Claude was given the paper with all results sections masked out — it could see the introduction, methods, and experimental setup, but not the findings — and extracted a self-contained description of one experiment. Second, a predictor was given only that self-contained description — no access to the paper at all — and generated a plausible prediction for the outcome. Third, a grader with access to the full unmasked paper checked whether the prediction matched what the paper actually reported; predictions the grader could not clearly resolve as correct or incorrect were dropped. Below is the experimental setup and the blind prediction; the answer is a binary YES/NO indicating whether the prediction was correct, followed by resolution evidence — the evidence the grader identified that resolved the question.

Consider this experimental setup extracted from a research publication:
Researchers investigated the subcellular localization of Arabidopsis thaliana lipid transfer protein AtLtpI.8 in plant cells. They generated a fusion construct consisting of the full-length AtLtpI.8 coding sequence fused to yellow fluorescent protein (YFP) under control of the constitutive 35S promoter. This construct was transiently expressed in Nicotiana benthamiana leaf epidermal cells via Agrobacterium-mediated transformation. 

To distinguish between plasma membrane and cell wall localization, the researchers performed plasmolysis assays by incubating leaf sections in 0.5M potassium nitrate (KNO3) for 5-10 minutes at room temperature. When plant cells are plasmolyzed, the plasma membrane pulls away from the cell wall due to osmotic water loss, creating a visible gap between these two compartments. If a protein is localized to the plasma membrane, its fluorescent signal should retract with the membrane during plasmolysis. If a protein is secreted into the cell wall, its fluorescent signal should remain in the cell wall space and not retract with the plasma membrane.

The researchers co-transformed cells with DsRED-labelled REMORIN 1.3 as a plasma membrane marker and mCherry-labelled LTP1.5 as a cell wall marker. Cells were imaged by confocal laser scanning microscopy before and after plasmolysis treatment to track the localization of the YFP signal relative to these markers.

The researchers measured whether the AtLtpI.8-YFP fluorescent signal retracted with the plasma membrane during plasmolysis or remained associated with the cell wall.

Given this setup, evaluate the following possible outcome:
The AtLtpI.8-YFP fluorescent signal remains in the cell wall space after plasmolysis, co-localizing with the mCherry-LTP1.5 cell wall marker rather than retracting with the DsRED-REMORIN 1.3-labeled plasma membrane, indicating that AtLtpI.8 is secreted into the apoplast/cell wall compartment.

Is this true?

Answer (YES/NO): YES